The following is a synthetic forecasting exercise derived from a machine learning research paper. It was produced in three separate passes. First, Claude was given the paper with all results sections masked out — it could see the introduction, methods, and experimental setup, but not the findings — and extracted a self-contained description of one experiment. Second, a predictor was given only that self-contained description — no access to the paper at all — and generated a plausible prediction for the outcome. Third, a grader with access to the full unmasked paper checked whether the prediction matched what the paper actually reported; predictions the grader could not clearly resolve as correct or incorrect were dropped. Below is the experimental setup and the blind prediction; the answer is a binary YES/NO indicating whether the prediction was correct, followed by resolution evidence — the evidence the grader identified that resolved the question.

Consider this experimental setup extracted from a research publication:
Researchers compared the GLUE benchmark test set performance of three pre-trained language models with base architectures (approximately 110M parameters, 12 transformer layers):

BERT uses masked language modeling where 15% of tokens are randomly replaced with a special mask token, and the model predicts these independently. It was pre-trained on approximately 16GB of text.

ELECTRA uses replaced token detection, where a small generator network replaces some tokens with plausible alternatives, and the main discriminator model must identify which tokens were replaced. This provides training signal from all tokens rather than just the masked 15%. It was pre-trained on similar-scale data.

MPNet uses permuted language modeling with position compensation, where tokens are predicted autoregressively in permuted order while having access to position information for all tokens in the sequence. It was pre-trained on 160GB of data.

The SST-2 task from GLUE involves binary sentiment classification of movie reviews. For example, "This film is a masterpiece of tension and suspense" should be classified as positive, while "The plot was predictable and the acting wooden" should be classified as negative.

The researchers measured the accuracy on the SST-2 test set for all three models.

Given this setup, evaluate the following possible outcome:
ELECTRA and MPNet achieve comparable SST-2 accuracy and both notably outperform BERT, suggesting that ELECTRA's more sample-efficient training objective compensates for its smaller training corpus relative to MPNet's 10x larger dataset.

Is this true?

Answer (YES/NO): YES